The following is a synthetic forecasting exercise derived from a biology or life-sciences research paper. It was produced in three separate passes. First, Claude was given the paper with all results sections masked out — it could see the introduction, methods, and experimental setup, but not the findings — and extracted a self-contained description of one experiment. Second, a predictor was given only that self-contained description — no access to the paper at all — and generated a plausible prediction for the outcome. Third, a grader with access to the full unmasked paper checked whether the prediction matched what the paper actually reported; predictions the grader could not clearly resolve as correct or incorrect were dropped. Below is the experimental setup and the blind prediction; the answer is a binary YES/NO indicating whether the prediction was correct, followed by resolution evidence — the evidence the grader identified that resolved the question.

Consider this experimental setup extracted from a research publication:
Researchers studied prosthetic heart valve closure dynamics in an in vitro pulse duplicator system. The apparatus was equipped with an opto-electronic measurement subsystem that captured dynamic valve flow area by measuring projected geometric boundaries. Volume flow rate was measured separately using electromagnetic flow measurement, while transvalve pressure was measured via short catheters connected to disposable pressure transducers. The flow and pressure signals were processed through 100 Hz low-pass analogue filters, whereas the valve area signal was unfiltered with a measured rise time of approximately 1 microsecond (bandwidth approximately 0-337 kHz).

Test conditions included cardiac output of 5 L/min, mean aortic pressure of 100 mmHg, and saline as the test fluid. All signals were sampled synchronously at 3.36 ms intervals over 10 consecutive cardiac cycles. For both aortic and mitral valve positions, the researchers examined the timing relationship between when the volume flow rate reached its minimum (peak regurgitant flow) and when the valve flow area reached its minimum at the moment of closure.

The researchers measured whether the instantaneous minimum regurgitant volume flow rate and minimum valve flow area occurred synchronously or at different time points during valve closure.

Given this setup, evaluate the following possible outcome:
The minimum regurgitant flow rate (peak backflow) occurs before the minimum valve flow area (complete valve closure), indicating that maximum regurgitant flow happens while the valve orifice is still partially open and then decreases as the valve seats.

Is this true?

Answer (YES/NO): NO